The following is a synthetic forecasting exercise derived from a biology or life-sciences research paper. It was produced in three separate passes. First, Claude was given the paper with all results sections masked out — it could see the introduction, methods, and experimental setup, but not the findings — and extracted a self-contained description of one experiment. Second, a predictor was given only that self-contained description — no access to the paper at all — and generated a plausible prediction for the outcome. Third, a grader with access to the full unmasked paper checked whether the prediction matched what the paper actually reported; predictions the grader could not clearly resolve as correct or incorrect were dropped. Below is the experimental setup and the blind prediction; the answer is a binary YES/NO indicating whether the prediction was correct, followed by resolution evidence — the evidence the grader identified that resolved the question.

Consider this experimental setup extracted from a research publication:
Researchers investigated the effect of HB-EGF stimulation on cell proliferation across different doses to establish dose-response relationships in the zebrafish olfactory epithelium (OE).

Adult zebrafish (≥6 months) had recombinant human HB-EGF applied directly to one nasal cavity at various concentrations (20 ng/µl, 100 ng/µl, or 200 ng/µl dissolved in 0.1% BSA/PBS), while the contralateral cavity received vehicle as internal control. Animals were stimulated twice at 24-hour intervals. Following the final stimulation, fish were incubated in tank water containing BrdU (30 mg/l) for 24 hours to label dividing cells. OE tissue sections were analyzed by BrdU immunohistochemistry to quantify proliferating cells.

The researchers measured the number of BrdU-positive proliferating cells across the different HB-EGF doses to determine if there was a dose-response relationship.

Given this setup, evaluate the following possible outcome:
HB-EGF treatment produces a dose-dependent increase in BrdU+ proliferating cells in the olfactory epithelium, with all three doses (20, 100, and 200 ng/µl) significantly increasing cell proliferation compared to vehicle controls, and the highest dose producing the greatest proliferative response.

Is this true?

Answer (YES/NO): NO